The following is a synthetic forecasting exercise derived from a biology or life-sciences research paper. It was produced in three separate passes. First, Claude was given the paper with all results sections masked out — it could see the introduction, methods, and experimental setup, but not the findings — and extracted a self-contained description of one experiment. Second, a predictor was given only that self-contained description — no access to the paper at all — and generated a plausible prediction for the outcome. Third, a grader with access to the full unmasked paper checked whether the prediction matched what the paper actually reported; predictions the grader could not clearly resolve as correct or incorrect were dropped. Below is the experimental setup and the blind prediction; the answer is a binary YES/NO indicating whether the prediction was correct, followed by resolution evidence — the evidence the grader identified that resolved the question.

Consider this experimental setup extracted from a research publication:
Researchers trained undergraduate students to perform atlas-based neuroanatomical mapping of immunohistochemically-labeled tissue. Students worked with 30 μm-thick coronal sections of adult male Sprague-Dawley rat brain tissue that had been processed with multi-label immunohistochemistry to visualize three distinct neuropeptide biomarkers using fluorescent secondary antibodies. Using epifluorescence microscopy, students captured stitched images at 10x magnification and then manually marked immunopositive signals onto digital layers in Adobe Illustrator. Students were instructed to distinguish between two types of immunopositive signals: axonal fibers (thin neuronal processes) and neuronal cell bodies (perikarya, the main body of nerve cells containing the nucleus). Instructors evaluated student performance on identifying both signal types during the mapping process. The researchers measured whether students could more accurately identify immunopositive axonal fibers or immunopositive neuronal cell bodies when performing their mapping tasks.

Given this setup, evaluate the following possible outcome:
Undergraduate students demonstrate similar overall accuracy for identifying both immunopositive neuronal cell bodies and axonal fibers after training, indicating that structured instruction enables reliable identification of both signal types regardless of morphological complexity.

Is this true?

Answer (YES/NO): NO